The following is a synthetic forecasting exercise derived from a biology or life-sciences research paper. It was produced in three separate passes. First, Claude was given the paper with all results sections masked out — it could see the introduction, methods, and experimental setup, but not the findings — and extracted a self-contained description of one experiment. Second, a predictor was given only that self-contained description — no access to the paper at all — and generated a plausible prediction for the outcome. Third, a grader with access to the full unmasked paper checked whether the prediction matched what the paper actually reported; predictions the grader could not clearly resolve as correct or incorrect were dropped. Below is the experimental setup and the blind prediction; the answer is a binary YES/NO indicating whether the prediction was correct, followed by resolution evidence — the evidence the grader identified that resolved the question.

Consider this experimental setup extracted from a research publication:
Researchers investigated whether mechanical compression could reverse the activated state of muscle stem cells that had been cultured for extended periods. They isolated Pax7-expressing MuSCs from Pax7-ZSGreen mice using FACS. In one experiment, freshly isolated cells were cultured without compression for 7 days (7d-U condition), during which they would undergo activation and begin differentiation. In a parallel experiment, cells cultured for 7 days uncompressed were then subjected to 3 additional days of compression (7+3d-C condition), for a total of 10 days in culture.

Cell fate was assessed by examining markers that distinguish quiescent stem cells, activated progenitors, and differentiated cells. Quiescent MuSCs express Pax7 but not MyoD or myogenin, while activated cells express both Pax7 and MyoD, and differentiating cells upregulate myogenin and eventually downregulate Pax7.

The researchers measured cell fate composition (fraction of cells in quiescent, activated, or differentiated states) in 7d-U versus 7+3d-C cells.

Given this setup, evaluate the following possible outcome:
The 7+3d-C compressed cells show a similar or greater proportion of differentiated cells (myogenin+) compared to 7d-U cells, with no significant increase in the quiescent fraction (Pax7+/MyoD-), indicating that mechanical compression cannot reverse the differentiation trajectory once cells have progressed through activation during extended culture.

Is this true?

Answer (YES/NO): NO